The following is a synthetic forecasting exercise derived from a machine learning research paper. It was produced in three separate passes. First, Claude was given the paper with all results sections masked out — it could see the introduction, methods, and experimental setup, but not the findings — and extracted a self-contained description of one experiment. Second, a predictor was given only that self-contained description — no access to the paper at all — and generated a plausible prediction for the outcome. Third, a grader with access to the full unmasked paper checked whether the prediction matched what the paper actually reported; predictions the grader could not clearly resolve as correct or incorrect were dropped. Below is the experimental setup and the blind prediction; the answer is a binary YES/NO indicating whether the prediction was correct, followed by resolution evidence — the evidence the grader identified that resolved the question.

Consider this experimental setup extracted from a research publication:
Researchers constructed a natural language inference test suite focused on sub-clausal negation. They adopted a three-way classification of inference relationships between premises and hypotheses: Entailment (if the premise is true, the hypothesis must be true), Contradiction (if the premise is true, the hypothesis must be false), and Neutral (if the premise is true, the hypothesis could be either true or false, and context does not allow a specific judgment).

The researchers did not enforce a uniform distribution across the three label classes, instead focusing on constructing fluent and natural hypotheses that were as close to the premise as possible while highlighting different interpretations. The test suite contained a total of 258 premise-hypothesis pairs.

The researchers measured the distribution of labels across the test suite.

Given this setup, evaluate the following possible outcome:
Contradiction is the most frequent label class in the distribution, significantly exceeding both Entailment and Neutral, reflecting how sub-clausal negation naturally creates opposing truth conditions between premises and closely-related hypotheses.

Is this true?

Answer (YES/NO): YES